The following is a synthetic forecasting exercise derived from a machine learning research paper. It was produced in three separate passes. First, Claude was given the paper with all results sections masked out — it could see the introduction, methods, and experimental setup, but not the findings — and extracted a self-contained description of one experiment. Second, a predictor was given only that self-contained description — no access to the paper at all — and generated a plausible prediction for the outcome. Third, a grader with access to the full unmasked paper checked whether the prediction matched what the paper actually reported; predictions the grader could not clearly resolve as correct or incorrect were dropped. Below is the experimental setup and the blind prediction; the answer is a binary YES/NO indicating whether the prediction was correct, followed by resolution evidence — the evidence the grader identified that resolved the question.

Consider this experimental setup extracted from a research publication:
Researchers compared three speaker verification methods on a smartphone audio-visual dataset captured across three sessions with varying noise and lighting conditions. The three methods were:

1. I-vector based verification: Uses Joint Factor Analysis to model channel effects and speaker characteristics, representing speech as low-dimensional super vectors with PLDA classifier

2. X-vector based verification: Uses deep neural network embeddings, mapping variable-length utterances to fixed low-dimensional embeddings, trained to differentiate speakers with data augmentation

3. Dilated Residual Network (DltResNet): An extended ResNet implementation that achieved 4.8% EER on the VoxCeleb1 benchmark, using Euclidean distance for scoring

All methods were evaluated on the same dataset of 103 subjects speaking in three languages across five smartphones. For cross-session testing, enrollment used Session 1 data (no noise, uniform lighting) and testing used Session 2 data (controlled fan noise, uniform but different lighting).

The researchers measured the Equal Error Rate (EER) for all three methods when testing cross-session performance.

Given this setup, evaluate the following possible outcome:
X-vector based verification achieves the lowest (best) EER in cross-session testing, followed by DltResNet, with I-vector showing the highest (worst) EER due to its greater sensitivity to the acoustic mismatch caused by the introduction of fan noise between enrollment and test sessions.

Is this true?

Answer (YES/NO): NO